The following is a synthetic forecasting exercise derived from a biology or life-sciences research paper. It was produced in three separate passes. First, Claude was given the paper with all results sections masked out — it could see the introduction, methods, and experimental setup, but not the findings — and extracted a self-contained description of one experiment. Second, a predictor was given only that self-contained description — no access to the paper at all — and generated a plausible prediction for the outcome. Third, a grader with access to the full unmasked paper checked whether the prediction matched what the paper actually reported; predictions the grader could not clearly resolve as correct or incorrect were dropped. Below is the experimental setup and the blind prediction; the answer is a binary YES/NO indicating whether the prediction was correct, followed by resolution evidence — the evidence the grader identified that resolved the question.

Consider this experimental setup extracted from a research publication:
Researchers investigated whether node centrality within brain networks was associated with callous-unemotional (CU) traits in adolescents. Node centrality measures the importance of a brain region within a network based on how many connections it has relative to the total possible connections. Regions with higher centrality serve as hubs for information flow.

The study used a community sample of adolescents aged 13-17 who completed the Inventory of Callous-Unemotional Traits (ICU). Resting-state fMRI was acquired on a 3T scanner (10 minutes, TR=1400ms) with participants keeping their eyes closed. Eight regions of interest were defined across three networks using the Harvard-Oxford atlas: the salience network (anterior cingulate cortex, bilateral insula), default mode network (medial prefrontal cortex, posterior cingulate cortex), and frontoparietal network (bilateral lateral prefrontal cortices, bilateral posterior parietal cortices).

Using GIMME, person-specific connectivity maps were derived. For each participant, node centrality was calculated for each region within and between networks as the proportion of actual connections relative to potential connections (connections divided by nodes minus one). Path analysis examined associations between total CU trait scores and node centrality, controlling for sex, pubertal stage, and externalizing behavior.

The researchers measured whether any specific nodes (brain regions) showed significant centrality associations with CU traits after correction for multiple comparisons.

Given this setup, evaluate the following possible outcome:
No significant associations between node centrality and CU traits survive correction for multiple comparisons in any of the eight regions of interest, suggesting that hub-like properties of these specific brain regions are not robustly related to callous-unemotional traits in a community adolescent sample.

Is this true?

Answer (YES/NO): NO